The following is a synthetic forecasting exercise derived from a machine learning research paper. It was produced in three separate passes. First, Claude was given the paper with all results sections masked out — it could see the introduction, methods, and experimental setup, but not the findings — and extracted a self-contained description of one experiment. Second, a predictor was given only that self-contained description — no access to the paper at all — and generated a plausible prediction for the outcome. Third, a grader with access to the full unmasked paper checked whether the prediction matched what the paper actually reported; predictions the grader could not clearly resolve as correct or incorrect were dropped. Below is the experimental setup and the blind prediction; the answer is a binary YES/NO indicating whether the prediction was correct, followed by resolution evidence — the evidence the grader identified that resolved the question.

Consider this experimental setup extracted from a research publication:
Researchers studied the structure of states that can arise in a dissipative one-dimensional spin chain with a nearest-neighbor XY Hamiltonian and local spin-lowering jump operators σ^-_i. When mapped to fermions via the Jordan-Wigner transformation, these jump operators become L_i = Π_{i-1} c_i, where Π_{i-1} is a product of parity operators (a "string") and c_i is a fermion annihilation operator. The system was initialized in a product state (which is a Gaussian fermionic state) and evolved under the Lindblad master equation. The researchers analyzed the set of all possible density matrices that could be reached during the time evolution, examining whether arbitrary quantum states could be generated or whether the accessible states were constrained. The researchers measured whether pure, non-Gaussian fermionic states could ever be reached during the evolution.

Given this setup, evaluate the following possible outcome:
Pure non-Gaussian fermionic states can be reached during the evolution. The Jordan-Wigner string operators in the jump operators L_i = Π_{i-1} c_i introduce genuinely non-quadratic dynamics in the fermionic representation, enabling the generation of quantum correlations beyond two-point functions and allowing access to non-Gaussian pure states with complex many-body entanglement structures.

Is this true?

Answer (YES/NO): NO